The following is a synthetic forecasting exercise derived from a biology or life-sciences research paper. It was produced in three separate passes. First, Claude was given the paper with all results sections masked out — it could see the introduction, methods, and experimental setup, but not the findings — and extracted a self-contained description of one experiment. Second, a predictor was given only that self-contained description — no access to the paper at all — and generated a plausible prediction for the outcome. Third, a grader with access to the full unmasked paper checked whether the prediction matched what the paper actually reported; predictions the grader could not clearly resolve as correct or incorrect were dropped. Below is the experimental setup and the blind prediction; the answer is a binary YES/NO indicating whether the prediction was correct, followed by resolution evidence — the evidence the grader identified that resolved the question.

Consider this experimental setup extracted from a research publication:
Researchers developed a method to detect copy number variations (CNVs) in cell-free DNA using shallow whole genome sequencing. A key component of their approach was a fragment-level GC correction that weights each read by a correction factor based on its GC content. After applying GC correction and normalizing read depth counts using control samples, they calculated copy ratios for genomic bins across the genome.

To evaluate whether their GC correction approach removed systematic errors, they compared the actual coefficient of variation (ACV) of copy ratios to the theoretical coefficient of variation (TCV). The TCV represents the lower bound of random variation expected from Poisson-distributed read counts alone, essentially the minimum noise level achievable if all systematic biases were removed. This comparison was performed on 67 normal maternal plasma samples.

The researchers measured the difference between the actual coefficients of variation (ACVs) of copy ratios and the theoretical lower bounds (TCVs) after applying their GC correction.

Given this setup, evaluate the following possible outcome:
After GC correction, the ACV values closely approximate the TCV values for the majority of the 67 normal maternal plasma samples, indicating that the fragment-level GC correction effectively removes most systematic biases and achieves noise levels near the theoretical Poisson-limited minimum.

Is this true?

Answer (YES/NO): YES